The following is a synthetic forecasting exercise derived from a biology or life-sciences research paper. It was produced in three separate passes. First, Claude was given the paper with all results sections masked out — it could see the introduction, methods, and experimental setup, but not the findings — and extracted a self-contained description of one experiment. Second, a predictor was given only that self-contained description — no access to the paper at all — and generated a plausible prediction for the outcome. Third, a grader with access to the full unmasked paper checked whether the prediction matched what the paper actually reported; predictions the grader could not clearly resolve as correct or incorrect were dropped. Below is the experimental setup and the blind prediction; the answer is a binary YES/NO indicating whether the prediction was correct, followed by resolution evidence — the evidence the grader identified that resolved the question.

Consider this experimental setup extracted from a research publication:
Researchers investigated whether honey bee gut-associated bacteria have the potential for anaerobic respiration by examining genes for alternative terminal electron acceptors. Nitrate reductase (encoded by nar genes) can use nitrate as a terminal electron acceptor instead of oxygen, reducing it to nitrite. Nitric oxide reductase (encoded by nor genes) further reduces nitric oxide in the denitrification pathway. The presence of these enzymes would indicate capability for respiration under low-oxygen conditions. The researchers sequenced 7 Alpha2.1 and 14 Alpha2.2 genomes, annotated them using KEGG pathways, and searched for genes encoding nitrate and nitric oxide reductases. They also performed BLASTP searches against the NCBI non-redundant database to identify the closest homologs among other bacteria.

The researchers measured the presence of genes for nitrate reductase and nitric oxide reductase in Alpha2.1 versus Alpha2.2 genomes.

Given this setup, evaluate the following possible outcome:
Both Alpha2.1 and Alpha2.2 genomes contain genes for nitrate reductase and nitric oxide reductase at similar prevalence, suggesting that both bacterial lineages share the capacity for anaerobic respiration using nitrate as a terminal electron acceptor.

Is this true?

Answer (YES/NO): NO